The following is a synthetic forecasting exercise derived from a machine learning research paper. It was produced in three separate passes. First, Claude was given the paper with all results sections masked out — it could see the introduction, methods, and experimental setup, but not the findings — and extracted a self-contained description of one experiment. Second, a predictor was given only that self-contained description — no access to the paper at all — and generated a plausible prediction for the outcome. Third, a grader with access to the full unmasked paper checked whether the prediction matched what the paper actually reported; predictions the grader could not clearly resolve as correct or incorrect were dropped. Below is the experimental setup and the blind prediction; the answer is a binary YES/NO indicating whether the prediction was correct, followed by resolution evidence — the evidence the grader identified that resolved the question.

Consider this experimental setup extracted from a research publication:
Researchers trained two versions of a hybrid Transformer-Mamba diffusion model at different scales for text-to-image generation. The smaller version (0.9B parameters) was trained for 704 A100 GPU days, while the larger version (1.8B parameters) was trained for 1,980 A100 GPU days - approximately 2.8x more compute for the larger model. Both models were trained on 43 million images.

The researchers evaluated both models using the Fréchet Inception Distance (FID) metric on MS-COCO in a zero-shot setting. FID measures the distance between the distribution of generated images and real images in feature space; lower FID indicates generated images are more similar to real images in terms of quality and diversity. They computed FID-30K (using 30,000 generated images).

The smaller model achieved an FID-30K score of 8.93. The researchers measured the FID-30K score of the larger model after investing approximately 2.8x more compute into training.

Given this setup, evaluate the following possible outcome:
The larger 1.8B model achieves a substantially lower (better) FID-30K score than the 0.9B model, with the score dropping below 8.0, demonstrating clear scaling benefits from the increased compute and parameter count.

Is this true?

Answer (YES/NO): NO